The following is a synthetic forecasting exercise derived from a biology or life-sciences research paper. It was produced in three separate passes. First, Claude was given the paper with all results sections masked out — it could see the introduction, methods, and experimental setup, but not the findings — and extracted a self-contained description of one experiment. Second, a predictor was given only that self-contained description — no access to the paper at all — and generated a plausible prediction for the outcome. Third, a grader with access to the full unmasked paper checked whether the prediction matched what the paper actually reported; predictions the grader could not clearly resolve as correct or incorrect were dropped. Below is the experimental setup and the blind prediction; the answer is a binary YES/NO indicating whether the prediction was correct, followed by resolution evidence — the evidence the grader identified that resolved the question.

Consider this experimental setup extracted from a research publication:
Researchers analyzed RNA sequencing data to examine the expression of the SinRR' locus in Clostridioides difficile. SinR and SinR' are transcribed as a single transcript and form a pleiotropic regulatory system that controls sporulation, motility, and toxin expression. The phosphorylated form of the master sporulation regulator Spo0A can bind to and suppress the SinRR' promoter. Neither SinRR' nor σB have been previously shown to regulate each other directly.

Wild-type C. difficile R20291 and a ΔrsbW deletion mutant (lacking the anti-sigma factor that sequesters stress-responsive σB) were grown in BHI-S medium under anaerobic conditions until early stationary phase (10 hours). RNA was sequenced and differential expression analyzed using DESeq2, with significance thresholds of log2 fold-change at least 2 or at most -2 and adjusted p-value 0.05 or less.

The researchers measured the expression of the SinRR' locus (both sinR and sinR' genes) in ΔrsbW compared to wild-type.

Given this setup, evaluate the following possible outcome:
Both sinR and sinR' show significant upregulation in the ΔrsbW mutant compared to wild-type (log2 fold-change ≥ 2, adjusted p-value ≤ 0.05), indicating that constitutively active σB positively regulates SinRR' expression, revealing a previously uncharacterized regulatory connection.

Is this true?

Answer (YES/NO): YES